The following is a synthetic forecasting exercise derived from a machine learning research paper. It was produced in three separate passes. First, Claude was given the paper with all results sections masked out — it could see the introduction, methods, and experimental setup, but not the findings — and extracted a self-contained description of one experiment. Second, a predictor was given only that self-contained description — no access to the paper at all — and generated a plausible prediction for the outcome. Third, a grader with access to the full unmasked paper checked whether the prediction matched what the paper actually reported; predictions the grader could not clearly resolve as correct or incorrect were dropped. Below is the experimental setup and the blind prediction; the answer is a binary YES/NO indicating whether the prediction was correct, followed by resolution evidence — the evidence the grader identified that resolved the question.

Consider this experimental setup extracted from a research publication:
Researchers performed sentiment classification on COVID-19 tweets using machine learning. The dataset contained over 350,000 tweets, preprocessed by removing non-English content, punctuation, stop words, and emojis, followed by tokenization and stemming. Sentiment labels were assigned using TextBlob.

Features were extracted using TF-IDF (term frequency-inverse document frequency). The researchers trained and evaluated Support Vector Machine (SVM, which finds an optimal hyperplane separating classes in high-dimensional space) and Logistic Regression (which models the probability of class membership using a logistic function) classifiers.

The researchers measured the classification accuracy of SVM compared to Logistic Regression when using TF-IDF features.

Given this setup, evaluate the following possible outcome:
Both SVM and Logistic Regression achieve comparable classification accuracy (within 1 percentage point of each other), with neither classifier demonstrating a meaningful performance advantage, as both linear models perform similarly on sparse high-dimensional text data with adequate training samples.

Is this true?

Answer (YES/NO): NO